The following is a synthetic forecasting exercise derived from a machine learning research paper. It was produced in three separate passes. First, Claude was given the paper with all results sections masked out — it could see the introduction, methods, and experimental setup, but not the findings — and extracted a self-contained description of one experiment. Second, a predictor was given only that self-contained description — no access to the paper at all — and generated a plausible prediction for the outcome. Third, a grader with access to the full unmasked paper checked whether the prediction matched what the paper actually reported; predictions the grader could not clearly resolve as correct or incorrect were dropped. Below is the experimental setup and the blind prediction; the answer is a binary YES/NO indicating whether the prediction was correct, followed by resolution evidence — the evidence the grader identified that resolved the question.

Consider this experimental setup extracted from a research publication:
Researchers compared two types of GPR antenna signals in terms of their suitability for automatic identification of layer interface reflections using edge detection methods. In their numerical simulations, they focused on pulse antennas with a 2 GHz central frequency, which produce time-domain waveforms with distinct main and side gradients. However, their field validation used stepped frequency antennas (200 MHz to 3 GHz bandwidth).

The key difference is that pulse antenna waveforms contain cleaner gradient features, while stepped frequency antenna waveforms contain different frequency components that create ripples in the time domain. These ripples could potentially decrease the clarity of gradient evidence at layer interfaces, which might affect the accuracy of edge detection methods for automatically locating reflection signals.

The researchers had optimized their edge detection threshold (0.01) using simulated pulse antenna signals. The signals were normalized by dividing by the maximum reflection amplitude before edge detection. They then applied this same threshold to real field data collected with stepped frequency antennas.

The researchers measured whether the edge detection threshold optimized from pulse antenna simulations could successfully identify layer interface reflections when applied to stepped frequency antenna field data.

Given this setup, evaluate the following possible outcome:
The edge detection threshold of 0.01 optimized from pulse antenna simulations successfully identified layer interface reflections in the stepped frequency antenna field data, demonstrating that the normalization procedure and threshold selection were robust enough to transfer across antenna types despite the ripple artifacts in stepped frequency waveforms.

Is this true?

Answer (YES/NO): YES